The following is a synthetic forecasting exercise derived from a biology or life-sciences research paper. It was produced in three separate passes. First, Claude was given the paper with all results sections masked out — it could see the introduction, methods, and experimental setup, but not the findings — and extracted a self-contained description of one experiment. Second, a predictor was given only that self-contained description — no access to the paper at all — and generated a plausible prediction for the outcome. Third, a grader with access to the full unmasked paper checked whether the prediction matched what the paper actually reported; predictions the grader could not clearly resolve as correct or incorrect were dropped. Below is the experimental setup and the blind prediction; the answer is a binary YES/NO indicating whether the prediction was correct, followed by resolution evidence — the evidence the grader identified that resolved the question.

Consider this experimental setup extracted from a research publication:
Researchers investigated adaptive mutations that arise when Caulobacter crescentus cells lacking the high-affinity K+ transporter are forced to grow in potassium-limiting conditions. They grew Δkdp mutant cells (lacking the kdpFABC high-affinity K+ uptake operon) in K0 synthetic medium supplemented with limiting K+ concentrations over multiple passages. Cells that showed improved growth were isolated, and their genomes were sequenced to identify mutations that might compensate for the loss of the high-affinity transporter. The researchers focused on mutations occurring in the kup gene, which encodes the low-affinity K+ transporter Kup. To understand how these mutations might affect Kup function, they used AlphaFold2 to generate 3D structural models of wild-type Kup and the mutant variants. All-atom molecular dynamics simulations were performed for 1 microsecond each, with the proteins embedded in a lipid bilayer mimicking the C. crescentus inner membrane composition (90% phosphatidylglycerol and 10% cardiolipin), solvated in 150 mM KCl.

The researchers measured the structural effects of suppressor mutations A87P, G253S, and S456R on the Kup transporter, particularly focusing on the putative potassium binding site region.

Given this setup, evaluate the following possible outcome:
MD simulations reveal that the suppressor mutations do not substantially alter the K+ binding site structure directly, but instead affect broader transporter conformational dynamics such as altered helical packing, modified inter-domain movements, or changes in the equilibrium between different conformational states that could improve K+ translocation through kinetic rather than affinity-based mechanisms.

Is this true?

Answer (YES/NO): NO